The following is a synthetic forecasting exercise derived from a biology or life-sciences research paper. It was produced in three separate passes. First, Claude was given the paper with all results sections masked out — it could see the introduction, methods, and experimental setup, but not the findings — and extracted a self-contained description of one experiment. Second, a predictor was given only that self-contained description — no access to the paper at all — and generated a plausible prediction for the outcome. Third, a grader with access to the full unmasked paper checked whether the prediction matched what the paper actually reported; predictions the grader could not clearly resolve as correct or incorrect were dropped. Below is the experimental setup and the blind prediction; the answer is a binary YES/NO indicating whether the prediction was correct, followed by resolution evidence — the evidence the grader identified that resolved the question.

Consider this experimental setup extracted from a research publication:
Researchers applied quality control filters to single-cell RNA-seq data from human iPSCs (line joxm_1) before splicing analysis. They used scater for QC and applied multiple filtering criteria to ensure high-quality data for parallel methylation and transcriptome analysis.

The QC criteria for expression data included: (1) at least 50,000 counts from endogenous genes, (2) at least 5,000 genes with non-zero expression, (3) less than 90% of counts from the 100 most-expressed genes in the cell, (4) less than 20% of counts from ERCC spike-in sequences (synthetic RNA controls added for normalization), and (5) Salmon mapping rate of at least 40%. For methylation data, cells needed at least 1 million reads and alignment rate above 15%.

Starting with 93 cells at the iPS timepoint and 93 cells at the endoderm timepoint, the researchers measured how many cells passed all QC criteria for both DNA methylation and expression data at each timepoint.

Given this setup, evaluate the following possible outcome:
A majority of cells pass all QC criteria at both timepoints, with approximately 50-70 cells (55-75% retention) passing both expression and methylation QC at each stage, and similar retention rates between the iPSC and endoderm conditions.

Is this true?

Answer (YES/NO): NO